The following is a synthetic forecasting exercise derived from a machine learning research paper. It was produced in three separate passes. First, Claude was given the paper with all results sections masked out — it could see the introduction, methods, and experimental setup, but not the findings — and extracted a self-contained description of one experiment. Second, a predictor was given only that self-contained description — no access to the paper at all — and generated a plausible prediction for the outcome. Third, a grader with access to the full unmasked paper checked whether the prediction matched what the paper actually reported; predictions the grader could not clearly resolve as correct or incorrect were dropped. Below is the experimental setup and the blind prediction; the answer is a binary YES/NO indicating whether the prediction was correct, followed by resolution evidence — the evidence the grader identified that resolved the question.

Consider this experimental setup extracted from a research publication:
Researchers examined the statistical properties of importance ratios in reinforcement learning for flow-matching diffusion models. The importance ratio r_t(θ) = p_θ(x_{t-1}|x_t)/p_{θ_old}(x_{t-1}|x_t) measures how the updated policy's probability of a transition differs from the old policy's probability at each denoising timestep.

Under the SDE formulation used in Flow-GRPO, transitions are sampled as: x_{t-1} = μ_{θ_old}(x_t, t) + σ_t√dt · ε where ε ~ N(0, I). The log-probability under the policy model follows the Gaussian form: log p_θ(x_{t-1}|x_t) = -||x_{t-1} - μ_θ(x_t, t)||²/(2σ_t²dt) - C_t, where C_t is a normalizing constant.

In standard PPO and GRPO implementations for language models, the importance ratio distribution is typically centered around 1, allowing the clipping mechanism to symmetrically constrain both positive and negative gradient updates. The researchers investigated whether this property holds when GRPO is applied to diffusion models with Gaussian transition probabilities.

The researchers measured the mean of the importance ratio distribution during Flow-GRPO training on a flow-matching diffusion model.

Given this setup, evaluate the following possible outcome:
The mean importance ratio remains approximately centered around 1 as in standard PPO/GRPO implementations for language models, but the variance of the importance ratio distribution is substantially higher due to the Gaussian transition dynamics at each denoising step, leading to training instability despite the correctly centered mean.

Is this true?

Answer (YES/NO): NO